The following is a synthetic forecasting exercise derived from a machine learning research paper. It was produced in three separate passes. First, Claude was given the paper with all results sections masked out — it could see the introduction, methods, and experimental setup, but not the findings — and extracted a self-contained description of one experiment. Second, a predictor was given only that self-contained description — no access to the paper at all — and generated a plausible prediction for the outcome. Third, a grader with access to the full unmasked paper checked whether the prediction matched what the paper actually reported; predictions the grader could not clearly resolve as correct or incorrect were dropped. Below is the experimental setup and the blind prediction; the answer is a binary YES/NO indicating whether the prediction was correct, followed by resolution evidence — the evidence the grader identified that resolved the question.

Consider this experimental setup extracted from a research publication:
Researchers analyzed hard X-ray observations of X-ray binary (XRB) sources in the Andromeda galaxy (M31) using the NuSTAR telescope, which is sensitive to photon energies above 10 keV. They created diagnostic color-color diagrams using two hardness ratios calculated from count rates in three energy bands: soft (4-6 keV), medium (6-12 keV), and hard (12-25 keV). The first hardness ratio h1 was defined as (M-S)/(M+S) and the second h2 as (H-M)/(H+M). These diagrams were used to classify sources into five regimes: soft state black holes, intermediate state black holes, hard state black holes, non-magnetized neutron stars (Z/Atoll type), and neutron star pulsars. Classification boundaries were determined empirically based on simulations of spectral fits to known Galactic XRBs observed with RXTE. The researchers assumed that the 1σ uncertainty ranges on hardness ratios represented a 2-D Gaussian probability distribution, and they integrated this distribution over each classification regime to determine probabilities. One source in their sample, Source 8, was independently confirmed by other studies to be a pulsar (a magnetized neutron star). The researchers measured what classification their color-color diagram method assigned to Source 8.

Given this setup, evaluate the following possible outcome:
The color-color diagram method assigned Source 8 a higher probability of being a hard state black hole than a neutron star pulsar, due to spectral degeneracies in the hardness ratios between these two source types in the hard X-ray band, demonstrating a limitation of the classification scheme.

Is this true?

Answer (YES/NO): YES